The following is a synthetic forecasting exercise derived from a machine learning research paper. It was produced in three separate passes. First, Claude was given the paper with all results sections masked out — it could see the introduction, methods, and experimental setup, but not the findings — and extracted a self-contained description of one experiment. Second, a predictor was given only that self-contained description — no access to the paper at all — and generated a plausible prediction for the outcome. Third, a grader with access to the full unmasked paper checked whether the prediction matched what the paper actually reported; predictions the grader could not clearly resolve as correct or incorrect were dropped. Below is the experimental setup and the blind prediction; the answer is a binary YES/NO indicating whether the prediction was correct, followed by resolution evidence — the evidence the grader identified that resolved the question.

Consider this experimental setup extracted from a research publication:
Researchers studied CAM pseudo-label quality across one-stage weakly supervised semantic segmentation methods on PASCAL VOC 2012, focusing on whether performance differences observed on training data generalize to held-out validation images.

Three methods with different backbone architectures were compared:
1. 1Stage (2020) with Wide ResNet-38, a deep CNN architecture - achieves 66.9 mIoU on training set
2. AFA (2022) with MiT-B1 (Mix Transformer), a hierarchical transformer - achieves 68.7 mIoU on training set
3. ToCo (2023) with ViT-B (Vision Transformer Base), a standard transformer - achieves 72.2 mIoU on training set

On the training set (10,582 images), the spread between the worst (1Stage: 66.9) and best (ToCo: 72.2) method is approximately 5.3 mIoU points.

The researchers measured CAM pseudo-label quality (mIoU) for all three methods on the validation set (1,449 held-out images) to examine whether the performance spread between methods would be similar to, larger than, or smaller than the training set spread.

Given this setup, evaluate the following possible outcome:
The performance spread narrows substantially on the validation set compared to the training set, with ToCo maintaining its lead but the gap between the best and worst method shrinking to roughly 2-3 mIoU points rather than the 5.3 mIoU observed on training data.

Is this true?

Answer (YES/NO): NO